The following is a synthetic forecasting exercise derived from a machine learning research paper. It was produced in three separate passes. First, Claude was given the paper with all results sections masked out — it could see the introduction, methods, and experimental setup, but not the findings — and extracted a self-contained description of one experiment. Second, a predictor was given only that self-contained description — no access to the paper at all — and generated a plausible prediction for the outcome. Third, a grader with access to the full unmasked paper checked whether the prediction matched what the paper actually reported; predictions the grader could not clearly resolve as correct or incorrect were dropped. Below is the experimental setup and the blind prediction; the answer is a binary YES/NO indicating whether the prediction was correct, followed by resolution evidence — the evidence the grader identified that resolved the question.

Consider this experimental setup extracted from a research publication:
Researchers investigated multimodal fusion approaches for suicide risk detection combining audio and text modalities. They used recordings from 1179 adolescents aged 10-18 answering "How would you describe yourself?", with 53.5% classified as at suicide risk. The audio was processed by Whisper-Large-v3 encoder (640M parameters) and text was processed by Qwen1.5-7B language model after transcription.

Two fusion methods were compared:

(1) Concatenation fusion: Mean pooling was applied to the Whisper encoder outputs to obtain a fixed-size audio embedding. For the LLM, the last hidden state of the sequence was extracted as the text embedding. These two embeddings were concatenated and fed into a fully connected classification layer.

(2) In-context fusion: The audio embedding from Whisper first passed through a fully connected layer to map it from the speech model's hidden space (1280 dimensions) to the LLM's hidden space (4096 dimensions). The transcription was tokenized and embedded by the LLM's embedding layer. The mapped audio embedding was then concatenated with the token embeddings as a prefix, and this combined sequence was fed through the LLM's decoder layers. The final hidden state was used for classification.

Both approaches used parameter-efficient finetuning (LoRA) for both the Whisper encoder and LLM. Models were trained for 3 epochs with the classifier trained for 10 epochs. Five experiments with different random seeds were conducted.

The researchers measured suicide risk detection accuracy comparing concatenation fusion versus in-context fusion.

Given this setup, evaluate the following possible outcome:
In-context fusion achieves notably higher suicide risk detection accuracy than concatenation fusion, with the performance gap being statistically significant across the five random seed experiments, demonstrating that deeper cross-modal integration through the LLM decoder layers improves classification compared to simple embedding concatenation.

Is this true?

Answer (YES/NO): NO